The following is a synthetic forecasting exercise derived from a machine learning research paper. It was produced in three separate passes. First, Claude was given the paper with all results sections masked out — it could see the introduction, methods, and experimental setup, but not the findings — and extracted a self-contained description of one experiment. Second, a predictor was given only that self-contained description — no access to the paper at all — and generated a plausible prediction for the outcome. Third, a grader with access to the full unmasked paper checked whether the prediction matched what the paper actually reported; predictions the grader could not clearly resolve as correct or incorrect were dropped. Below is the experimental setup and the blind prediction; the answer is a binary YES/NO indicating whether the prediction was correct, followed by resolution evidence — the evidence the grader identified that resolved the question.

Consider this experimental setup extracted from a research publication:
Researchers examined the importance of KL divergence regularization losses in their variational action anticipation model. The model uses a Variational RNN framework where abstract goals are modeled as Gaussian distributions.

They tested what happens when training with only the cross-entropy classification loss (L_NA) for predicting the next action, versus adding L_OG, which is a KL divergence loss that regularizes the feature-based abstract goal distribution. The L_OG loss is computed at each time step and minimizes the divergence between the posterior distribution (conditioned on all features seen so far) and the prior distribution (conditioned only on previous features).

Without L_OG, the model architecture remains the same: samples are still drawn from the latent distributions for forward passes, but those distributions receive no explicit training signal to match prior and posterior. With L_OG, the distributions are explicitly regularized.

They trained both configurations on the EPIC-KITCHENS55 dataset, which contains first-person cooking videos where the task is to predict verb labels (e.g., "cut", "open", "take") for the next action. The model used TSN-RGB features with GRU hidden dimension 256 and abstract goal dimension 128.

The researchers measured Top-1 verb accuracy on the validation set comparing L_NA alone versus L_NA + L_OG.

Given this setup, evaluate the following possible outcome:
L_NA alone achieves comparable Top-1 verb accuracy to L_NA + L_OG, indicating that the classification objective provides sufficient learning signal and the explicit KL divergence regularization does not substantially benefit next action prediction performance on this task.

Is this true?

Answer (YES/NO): NO